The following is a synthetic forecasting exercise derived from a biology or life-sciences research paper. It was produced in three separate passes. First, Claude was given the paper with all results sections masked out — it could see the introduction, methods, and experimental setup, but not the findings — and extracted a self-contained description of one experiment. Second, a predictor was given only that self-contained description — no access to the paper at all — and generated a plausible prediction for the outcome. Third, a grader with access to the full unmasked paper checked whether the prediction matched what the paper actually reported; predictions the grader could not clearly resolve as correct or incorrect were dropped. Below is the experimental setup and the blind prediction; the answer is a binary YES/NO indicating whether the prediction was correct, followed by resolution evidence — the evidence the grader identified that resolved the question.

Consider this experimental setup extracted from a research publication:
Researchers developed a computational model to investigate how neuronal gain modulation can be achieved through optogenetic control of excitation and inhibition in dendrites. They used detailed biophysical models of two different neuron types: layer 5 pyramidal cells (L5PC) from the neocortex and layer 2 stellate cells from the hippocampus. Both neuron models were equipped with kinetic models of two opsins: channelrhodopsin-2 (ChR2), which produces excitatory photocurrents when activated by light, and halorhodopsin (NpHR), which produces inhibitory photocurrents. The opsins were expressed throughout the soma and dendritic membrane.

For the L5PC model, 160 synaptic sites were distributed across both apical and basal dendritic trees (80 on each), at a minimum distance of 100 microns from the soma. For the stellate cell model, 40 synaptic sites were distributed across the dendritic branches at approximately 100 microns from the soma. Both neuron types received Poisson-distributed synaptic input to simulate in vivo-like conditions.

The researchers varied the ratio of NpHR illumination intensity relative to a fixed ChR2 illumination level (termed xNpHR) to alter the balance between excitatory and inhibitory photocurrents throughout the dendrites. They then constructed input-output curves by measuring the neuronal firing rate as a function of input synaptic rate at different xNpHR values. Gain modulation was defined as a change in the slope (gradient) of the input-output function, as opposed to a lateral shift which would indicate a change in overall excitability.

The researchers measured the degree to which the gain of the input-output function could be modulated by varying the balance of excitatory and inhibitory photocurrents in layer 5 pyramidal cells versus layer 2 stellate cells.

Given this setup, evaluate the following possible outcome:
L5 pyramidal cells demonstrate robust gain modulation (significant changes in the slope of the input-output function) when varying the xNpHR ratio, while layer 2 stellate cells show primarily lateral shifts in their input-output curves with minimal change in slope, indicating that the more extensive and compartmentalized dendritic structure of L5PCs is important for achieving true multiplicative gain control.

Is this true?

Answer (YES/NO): YES